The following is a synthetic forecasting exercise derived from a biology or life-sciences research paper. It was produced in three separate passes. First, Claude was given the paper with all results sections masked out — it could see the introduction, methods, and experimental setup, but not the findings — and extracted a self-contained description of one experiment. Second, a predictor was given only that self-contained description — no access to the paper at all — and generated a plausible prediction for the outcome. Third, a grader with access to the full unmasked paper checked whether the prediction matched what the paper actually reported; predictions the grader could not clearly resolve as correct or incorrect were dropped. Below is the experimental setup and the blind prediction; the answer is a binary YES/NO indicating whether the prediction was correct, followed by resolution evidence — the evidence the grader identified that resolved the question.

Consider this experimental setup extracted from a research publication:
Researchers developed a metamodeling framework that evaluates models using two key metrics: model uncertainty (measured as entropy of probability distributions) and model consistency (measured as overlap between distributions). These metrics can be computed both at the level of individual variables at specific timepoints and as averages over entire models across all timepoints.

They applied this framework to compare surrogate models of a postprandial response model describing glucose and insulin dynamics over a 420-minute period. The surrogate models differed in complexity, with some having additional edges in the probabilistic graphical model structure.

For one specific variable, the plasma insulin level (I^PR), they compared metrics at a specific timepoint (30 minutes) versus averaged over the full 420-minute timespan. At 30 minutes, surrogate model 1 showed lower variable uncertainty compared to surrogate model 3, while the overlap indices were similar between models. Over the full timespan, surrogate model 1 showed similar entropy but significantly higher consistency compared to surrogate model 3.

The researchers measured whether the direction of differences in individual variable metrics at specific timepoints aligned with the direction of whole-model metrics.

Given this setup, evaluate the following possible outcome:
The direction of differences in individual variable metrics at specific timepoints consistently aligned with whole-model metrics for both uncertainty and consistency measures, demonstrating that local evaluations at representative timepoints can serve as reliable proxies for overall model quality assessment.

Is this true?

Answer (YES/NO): NO